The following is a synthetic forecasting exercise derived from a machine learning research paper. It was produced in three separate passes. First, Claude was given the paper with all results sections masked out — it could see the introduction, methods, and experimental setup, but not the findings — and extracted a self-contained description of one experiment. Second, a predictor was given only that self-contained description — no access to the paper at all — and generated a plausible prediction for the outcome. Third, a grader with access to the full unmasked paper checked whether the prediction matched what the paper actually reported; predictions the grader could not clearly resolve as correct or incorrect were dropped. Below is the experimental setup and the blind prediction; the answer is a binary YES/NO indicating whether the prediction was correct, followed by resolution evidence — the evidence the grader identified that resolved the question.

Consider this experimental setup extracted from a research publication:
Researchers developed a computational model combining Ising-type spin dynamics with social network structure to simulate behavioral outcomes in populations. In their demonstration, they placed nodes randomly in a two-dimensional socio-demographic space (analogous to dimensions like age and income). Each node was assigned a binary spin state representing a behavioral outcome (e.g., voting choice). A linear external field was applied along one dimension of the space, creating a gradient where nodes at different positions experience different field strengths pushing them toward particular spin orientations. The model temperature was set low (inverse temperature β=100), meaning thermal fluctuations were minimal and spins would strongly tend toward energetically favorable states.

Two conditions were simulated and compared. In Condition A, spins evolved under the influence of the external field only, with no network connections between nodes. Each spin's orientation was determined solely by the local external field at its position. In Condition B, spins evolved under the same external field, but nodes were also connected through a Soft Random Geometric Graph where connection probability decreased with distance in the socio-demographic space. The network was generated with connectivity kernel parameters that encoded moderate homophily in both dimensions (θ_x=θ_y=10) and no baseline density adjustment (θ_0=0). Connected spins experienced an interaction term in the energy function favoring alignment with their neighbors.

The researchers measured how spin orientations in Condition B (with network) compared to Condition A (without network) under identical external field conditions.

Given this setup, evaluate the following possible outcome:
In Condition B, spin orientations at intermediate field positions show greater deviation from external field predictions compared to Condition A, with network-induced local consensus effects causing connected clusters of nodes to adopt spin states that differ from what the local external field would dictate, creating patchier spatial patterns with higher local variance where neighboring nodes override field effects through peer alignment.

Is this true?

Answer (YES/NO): NO